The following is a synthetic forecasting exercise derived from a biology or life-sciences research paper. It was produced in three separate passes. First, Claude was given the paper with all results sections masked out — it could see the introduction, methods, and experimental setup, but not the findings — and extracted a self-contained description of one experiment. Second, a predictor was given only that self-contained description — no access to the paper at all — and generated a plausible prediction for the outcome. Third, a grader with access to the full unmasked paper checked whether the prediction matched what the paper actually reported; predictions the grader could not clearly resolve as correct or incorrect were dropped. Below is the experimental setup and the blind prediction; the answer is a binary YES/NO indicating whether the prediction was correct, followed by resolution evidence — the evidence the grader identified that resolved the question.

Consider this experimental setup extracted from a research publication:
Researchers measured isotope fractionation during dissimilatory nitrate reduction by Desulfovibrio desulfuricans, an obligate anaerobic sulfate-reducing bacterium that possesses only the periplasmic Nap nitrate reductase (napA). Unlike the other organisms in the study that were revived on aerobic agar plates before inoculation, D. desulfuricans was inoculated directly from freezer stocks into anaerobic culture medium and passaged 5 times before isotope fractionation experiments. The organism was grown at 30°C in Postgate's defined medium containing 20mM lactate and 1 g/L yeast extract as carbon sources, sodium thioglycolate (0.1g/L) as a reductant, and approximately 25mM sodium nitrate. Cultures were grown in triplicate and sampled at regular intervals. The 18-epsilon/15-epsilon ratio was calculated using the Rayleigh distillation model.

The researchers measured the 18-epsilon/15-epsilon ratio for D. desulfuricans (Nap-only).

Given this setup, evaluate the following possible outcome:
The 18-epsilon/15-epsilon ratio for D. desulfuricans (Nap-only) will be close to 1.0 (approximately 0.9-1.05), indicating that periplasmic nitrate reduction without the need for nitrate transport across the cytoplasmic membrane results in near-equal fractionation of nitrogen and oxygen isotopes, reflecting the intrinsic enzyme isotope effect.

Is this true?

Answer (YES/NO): NO